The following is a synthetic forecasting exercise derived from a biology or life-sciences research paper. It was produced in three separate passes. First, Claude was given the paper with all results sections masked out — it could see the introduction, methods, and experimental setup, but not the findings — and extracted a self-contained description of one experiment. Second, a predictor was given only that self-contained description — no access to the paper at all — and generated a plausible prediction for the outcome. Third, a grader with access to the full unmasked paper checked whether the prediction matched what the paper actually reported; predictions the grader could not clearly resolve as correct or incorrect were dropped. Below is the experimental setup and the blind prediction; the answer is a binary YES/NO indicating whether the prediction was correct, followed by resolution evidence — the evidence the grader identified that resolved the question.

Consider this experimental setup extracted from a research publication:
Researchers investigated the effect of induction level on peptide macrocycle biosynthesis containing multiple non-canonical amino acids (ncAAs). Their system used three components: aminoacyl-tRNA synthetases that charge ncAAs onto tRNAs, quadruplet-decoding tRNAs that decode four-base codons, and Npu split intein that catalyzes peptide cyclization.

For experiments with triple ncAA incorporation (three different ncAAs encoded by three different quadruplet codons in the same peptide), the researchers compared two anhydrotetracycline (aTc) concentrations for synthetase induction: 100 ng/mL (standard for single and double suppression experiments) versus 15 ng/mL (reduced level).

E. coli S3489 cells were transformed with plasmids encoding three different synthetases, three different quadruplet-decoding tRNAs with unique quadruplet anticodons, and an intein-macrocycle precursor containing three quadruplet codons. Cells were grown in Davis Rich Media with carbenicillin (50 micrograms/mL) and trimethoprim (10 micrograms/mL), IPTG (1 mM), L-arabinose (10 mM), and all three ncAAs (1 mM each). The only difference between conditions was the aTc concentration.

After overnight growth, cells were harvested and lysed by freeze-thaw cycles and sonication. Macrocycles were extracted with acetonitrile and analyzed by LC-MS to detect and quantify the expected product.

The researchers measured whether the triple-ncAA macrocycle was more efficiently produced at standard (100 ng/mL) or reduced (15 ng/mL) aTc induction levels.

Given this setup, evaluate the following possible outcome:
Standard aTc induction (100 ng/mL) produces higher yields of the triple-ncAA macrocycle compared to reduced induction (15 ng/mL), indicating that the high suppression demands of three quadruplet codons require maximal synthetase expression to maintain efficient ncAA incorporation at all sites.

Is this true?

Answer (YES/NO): NO